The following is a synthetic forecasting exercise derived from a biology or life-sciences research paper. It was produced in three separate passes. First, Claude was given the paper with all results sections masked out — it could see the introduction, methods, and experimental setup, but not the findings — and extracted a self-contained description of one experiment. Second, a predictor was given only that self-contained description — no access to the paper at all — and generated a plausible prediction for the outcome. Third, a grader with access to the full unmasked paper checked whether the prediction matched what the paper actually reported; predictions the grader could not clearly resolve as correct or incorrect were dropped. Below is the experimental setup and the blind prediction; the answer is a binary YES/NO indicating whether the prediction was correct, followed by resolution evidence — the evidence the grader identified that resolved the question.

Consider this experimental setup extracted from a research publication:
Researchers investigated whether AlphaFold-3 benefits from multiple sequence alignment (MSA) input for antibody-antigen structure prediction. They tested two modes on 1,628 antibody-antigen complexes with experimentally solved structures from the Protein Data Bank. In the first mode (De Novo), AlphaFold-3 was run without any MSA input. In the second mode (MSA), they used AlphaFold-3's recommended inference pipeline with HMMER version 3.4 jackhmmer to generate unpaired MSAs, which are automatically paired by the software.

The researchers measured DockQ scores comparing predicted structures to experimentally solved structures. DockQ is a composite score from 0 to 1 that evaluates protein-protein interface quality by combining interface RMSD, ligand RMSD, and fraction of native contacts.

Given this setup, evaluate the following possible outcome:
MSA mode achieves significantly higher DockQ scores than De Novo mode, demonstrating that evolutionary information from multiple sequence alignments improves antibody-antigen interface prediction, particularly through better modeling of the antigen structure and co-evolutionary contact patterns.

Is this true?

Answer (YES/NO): NO